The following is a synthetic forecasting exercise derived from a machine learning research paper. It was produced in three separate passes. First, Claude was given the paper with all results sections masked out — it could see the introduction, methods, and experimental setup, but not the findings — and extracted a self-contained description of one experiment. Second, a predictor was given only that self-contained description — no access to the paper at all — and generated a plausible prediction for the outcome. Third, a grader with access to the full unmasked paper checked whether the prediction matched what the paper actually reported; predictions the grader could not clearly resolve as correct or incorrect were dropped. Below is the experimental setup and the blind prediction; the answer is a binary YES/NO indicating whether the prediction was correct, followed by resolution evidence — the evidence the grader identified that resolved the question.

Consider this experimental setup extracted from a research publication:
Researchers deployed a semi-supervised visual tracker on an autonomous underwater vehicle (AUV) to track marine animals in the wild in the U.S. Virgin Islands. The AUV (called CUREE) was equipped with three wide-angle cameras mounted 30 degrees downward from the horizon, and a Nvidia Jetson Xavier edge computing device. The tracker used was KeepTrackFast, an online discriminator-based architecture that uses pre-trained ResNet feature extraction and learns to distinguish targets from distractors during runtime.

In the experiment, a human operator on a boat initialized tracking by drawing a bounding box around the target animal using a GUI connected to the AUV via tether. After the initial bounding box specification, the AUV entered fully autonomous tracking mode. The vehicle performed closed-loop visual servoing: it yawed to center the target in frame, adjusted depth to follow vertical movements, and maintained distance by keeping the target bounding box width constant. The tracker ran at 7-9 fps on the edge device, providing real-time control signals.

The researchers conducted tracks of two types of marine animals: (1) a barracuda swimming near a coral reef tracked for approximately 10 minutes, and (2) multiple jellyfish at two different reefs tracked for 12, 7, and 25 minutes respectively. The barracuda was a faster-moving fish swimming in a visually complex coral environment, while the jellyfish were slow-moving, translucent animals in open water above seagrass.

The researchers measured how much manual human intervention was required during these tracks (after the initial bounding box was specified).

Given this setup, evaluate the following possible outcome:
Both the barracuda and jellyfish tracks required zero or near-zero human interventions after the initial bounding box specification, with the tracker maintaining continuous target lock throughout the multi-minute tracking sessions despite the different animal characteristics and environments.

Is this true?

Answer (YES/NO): NO